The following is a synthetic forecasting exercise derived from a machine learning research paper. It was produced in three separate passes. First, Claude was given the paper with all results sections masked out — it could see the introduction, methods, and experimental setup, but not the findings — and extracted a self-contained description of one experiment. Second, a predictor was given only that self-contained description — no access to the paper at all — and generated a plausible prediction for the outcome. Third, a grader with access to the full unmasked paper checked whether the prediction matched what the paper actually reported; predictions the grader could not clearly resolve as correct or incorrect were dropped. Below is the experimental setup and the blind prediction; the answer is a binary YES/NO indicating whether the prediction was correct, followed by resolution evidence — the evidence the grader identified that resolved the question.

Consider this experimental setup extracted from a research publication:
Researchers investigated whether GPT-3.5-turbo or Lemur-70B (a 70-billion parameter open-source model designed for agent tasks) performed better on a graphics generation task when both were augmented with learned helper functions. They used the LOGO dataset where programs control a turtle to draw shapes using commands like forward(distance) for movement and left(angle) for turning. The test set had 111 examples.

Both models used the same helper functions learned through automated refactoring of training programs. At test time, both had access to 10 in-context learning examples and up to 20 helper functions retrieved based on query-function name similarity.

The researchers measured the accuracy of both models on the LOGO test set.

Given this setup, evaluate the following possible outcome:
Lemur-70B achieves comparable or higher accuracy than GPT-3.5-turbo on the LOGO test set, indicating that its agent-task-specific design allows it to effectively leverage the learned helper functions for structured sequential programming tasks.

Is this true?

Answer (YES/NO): YES